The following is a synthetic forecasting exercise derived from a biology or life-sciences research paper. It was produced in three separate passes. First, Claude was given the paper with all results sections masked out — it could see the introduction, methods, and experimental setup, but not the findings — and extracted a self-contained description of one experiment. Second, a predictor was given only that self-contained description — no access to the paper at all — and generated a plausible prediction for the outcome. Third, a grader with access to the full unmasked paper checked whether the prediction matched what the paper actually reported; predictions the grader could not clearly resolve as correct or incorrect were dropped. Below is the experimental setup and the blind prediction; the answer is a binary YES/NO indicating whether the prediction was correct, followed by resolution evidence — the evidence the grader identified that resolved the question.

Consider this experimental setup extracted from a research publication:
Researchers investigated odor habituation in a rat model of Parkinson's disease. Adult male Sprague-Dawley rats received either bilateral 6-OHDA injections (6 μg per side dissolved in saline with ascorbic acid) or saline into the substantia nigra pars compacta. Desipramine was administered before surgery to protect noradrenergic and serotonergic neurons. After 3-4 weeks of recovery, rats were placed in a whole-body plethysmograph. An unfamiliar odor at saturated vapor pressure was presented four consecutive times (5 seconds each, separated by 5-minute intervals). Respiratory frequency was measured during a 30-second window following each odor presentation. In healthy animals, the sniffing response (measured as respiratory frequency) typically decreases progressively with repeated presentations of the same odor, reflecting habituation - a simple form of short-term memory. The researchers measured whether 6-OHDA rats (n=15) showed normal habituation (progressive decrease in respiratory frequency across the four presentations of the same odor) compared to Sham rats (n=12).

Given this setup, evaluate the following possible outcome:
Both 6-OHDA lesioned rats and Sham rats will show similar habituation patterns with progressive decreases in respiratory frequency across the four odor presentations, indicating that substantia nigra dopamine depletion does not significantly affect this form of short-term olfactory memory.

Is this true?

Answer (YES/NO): YES